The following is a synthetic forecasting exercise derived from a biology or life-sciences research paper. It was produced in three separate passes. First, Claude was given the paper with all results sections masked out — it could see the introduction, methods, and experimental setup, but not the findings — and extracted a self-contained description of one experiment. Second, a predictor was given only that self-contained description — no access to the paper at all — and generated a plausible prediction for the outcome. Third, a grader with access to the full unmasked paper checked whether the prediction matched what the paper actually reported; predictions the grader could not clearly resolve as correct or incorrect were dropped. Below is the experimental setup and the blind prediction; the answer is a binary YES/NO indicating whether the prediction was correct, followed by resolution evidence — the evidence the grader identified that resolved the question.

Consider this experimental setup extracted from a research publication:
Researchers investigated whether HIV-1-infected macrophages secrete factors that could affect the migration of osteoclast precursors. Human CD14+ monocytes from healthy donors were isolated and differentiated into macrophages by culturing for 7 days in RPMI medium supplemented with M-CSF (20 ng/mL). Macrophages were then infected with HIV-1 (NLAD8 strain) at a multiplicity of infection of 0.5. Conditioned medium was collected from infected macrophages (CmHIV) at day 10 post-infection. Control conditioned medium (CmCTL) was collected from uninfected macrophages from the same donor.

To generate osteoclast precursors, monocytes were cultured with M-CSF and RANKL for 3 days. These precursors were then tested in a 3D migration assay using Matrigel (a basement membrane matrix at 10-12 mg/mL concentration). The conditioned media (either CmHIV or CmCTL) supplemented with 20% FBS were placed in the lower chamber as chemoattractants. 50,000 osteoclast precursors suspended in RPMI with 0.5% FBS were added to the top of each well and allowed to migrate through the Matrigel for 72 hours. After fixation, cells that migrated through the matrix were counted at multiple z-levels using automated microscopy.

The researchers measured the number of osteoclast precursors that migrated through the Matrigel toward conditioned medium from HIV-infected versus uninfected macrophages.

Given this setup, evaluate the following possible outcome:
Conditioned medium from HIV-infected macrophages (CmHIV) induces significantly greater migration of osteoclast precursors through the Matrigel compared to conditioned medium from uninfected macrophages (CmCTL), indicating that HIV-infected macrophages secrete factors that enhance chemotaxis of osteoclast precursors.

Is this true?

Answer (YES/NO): YES